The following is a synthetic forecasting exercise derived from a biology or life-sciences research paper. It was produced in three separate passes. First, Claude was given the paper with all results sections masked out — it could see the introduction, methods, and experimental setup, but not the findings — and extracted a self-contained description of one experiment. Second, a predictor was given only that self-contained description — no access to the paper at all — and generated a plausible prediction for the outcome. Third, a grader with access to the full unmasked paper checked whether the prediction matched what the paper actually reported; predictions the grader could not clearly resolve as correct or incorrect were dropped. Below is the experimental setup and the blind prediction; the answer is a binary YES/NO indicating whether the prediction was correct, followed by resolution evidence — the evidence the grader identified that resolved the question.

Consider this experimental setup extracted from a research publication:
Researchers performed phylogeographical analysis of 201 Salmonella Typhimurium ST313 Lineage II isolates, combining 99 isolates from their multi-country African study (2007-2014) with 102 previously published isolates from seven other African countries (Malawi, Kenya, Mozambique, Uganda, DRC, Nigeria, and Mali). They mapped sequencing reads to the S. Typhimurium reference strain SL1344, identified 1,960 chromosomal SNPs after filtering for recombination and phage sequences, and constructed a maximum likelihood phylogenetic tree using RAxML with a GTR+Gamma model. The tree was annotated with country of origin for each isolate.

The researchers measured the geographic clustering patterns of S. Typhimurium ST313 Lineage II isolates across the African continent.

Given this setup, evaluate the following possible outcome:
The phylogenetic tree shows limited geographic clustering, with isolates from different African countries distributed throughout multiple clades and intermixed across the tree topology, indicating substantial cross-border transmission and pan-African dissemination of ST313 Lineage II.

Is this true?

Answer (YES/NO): NO